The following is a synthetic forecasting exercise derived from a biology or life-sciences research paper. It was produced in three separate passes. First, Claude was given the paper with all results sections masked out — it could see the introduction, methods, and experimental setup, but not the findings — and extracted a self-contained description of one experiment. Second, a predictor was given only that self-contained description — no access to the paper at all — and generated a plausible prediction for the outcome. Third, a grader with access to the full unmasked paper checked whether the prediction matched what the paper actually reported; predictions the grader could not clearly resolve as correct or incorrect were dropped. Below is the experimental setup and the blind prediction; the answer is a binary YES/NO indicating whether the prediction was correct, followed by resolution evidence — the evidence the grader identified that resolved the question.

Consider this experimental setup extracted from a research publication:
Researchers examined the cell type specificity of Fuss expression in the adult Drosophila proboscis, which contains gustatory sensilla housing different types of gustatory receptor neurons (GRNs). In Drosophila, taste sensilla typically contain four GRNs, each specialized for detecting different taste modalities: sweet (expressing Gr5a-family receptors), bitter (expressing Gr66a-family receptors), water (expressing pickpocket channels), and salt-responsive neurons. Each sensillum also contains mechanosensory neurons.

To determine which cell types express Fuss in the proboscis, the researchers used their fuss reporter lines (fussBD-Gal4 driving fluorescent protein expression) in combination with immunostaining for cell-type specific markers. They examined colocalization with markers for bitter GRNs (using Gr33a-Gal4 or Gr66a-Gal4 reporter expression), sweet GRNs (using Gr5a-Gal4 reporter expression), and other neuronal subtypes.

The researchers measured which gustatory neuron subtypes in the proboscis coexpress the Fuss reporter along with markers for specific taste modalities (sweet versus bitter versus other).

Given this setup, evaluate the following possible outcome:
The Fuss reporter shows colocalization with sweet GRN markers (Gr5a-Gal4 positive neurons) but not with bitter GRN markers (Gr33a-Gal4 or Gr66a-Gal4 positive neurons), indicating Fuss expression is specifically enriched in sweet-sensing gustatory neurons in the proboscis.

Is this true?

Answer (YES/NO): NO